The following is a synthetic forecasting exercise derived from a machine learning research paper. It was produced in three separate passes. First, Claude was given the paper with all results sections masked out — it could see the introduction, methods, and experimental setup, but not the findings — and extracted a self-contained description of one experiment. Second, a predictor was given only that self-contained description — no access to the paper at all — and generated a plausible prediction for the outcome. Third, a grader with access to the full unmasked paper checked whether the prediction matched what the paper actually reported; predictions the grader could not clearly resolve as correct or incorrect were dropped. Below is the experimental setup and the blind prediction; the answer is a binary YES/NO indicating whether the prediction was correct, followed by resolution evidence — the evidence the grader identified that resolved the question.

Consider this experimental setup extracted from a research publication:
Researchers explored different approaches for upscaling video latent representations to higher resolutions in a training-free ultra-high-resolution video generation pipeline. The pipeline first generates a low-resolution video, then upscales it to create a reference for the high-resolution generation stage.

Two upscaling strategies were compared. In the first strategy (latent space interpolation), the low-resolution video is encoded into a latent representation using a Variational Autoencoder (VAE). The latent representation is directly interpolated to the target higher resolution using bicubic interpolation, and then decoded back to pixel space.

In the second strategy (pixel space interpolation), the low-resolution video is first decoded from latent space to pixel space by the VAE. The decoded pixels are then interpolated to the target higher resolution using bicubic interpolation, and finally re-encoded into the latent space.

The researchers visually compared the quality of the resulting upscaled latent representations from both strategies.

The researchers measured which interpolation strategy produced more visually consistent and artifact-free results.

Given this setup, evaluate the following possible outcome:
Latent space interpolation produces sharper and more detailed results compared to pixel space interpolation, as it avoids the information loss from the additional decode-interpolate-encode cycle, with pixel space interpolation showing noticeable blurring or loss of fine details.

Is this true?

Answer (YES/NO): NO